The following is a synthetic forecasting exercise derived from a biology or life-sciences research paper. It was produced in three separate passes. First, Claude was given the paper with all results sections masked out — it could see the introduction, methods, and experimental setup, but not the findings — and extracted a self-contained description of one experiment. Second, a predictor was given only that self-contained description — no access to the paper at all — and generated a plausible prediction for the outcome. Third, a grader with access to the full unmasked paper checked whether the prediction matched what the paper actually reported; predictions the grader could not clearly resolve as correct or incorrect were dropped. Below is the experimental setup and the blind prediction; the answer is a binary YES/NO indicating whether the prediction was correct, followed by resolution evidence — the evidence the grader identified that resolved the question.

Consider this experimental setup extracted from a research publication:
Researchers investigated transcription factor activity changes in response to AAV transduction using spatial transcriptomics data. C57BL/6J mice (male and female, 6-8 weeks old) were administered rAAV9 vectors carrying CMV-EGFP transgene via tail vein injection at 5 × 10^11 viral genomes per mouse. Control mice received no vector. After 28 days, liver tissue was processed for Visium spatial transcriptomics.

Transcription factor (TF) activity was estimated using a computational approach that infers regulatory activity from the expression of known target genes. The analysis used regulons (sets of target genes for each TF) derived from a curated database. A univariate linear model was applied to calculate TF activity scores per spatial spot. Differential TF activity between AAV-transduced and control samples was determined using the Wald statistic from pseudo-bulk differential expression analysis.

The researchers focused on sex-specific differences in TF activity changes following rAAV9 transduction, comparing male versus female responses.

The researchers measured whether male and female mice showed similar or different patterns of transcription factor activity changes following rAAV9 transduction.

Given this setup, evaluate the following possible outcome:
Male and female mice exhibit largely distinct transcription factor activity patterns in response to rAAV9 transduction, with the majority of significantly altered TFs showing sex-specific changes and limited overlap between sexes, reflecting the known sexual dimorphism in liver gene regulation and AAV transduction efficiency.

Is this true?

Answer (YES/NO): NO